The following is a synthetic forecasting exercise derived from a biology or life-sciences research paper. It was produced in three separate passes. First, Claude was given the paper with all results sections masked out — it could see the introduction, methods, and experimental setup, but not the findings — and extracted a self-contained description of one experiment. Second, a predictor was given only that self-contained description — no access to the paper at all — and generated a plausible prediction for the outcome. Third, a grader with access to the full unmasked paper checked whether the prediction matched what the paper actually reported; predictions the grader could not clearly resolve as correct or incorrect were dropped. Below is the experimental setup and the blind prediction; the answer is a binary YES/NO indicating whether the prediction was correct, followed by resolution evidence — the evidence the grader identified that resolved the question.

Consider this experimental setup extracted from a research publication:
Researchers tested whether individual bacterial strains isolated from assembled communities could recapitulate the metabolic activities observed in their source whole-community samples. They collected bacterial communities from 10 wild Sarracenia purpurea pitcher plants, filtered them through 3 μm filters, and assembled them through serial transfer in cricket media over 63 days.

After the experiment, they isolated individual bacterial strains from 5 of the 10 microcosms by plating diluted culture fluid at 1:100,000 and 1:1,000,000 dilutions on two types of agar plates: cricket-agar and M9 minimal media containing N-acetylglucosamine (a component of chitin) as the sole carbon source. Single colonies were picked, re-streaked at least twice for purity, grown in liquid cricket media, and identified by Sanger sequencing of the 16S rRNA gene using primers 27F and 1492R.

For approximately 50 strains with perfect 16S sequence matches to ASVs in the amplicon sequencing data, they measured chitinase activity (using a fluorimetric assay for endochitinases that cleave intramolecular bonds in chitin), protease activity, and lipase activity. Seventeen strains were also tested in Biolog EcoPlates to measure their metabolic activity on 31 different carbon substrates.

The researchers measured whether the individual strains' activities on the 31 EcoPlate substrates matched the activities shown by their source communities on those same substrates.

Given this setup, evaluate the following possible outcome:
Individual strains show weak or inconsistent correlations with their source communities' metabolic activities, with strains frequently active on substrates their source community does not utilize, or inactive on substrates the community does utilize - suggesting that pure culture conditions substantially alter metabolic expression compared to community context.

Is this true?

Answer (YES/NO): NO